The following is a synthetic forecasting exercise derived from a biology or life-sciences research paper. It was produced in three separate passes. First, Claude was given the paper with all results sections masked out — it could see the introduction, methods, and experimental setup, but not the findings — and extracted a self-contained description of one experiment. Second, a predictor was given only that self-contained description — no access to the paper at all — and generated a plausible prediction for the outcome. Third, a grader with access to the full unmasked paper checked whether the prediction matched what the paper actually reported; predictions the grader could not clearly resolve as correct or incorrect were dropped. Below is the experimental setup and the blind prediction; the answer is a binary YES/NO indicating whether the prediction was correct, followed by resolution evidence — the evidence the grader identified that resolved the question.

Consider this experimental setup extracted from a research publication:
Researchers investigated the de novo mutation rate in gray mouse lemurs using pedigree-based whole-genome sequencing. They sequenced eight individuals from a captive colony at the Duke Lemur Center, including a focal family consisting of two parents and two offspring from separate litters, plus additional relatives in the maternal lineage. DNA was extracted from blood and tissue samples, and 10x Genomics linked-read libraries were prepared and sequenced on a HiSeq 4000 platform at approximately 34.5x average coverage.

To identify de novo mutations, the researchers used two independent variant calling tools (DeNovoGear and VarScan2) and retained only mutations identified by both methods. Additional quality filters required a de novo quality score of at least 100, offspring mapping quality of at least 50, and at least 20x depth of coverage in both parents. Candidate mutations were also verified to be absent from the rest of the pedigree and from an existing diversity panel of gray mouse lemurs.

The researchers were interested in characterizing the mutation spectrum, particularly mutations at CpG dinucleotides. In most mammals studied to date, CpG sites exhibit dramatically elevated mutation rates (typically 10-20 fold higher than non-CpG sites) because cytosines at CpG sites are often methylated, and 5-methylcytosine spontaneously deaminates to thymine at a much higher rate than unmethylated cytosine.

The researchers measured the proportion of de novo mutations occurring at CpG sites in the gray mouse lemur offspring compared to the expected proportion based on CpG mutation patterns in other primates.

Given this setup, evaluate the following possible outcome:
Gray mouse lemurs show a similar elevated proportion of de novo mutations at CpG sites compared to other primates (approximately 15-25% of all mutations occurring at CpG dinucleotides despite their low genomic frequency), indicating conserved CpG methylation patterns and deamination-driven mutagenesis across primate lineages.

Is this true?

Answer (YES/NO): NO